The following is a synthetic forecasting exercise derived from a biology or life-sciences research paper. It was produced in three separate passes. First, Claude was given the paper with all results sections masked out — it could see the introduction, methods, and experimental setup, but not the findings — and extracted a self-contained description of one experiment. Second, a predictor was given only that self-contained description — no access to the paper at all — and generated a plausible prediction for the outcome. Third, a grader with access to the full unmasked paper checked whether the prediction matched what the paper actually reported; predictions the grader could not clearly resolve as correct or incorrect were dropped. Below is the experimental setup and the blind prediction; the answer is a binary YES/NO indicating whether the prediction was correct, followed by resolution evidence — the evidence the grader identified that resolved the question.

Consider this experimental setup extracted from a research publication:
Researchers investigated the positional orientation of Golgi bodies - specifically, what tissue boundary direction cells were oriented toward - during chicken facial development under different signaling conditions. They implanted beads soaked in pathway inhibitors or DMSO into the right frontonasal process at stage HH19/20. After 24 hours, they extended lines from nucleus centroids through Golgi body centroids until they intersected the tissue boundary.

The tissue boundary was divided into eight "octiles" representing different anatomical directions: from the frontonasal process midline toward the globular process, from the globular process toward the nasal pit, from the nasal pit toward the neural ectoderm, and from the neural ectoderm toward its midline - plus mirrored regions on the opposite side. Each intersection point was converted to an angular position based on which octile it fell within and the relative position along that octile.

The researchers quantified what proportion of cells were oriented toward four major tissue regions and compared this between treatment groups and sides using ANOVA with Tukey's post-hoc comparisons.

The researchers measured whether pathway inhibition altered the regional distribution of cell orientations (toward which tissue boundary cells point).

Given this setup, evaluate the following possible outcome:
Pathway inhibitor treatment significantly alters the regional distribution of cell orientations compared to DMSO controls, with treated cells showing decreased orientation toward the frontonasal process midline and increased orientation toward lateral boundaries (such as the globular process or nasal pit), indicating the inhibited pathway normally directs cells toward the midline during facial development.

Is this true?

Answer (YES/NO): NO